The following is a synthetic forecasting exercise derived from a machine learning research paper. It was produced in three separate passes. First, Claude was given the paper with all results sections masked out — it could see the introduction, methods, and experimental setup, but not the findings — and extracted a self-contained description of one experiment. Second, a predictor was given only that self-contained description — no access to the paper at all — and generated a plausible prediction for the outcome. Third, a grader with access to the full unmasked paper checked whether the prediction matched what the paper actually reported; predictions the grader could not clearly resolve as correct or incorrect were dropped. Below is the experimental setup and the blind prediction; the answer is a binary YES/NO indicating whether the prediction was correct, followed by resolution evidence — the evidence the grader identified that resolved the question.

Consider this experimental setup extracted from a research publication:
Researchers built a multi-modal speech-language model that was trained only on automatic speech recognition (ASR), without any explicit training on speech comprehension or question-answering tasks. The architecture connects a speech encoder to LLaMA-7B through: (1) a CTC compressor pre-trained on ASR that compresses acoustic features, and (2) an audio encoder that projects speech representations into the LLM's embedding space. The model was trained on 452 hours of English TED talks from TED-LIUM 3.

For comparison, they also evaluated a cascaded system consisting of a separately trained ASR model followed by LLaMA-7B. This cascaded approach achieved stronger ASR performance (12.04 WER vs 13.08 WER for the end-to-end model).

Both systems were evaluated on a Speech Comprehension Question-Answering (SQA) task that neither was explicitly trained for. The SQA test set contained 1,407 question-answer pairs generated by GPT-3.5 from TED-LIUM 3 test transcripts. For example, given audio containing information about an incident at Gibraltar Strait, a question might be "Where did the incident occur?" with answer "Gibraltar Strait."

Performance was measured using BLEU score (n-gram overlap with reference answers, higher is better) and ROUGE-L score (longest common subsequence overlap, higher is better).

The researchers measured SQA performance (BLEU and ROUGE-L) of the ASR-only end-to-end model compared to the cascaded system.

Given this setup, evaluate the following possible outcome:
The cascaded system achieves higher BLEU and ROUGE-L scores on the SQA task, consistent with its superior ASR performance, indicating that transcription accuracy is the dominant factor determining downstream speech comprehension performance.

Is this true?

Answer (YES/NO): NO